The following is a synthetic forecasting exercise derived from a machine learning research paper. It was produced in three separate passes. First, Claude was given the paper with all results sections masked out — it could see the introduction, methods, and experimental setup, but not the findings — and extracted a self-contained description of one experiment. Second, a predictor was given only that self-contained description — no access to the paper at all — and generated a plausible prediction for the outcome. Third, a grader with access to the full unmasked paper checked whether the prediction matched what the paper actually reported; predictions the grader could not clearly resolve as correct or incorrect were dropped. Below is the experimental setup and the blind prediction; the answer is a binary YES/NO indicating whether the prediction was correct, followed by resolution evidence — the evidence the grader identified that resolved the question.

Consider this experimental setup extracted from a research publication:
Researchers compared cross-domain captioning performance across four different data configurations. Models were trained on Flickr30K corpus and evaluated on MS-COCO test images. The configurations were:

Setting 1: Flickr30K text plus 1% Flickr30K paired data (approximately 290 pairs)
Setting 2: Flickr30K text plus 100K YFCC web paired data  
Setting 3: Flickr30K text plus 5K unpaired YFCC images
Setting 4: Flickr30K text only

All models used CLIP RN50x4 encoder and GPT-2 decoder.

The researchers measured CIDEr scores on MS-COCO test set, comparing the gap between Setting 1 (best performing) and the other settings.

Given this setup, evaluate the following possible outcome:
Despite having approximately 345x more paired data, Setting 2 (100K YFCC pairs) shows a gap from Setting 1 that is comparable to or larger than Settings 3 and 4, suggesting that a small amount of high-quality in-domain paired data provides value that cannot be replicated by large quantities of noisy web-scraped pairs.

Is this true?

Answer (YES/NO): YES